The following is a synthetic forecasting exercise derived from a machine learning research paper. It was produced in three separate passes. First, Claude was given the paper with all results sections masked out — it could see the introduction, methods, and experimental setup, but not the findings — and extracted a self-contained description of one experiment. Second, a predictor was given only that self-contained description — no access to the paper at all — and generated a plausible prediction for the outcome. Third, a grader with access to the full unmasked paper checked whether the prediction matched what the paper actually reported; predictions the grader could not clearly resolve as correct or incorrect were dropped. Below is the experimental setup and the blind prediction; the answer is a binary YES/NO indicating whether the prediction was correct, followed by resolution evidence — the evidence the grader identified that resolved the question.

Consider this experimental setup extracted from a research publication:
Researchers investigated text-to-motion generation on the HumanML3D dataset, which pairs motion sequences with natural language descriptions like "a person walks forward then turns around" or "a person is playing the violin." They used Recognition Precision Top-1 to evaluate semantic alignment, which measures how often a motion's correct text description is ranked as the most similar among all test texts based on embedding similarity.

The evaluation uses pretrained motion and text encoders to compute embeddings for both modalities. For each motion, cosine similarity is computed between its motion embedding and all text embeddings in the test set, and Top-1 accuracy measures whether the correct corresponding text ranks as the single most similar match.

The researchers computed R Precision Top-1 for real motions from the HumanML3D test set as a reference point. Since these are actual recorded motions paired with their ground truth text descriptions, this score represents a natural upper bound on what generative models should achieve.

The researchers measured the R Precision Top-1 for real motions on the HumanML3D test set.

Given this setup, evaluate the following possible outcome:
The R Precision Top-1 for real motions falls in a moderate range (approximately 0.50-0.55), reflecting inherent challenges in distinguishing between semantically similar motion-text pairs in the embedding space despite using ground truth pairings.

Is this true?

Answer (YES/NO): YES